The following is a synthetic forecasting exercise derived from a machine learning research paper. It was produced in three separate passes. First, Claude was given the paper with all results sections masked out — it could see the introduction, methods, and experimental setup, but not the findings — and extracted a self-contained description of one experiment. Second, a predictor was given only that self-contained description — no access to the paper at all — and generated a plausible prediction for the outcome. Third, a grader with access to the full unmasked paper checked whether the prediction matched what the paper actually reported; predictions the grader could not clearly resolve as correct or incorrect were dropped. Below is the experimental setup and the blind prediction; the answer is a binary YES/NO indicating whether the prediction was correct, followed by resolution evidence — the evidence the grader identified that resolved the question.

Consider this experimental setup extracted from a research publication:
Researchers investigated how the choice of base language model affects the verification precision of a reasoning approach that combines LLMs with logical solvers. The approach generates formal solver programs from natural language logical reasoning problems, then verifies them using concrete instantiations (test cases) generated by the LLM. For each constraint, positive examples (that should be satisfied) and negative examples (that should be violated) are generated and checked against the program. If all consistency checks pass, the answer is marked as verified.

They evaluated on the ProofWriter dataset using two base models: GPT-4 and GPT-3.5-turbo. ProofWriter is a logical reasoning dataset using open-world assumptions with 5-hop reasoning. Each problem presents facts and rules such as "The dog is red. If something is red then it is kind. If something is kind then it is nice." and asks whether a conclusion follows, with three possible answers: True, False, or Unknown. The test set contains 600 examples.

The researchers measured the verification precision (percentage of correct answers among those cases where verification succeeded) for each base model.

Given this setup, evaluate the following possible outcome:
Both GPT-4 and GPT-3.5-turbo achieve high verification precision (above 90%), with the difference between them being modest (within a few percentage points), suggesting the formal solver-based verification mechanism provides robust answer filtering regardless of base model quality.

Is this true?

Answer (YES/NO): YES